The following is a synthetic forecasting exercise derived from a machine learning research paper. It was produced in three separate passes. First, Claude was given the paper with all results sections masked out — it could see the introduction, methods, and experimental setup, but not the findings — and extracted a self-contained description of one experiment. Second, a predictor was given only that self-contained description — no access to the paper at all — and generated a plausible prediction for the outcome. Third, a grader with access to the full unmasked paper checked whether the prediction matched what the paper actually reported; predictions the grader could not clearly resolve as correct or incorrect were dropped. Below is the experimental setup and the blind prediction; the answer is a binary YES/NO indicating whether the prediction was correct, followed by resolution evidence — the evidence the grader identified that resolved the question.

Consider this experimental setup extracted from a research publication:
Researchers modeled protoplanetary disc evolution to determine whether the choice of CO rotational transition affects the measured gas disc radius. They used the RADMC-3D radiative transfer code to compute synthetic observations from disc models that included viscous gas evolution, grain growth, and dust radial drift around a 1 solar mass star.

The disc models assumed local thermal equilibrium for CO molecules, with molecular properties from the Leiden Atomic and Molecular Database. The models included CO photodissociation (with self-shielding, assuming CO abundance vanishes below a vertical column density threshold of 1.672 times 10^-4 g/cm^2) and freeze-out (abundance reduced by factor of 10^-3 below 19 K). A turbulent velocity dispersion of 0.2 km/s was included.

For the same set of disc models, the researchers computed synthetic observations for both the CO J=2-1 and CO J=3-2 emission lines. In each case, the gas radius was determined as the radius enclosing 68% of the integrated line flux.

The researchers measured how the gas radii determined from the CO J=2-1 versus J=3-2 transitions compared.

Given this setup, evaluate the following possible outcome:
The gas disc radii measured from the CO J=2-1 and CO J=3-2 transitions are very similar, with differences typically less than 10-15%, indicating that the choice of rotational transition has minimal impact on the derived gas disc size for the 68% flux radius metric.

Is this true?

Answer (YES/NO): YES